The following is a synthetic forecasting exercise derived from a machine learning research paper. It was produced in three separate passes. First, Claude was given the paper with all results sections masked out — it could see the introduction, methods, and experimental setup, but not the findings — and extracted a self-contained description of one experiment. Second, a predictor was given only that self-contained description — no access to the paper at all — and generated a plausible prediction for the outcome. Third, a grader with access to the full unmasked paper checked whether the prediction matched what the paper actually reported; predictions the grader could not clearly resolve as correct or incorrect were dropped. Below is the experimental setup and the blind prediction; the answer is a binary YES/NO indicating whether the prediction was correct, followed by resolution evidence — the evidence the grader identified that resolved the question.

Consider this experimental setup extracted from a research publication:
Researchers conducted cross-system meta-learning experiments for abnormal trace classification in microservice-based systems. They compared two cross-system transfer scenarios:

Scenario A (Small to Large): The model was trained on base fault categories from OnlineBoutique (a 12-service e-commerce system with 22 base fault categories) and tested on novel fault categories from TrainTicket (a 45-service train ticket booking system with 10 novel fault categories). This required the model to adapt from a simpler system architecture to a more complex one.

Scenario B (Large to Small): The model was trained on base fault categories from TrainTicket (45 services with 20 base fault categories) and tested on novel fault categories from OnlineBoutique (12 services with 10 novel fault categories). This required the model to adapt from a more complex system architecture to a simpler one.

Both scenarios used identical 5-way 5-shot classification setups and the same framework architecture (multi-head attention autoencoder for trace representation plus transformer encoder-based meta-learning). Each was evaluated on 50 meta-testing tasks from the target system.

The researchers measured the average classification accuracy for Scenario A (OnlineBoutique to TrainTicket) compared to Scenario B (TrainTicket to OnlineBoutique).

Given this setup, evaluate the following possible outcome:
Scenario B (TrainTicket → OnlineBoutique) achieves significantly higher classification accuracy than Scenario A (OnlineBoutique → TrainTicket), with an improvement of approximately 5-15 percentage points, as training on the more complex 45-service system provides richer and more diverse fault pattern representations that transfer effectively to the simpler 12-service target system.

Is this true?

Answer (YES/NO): NO